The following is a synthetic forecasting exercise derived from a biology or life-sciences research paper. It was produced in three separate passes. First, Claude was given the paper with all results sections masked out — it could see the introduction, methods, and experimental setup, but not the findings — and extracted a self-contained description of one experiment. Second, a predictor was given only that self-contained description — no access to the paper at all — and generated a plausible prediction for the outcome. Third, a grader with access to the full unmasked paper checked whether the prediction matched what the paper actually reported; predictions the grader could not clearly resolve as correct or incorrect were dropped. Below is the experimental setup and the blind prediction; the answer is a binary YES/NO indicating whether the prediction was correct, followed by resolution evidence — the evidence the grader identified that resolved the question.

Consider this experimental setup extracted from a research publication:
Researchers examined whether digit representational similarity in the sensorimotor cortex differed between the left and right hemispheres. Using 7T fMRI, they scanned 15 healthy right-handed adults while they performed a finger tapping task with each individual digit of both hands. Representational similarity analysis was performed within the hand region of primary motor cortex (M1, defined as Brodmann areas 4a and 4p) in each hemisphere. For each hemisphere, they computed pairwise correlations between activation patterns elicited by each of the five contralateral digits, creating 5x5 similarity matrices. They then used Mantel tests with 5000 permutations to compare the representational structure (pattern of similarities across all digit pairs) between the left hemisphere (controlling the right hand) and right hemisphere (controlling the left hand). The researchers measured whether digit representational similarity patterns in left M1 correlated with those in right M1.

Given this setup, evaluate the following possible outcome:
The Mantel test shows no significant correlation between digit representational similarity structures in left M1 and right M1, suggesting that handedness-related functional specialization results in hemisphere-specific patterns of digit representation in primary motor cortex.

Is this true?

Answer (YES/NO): NO